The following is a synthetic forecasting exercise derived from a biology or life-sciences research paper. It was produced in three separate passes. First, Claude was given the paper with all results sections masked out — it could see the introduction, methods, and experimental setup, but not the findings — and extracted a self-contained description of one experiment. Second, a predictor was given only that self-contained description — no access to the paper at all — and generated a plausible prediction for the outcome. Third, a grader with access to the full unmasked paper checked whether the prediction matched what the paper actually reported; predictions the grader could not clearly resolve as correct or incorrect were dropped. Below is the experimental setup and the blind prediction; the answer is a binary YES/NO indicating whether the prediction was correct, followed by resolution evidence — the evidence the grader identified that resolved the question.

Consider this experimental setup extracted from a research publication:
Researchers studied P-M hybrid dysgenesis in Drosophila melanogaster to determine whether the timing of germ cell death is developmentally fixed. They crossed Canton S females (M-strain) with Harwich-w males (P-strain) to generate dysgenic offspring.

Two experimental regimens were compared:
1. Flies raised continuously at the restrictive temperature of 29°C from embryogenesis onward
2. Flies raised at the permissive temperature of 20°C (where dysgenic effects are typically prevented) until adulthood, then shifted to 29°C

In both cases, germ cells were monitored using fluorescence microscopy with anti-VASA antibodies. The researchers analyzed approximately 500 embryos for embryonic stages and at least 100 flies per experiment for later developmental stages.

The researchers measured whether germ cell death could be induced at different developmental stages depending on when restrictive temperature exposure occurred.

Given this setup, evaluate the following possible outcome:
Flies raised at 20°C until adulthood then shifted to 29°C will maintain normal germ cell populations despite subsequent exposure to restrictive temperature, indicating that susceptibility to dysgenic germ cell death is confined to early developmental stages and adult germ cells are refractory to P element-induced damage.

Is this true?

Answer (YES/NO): NO